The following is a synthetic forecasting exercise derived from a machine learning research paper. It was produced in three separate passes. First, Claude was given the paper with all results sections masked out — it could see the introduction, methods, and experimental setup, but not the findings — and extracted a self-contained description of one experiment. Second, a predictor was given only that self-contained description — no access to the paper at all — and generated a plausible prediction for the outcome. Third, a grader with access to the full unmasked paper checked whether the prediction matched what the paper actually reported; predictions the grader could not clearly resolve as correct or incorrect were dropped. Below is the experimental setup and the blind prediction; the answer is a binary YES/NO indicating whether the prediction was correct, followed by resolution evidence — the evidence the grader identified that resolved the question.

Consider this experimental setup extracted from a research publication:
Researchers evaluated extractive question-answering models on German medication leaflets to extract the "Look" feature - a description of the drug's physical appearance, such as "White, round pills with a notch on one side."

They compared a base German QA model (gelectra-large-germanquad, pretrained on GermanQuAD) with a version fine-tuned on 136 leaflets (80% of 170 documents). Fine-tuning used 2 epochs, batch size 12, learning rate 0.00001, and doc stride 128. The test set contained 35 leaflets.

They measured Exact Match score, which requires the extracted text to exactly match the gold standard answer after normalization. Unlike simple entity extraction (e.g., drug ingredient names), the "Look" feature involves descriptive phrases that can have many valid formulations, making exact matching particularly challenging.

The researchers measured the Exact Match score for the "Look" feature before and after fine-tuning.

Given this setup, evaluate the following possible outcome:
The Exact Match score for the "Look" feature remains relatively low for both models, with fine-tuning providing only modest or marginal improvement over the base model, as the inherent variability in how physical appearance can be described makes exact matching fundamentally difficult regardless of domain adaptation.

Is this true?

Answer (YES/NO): YES